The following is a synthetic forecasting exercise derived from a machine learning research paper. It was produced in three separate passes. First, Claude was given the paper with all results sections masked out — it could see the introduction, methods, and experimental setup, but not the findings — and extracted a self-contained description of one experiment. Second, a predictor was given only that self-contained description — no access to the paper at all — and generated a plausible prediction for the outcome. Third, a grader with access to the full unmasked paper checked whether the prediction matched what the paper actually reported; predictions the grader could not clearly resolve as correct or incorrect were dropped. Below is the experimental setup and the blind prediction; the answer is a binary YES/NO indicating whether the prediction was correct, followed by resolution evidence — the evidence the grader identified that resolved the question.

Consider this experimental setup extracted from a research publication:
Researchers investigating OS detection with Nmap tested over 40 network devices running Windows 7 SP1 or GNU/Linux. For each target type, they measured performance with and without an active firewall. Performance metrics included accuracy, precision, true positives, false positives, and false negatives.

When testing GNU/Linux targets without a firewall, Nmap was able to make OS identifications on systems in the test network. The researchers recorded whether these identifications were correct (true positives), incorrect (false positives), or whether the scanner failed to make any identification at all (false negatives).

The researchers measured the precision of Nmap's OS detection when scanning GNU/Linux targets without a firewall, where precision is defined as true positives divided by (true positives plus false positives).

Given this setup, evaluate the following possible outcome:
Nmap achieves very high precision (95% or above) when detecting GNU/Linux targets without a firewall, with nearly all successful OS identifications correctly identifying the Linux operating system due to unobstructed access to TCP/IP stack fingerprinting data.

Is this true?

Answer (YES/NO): YES